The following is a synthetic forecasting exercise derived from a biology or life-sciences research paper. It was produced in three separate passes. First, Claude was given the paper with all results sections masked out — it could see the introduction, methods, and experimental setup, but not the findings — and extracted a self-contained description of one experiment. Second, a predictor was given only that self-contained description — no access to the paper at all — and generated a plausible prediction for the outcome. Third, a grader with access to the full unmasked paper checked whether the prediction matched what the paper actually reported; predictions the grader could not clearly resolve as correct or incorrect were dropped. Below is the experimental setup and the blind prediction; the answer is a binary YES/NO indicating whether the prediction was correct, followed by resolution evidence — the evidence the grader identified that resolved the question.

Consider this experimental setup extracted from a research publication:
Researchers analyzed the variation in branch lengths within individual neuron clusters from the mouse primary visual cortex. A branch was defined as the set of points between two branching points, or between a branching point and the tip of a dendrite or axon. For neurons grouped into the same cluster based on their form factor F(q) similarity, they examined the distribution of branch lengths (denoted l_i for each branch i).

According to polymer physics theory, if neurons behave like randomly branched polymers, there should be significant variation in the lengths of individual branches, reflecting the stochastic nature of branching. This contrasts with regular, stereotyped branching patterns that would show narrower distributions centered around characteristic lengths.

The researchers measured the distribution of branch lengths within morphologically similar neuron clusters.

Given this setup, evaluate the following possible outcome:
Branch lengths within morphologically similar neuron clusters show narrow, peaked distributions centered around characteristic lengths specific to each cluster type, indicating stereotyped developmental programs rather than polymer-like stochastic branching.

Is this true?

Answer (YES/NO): NO